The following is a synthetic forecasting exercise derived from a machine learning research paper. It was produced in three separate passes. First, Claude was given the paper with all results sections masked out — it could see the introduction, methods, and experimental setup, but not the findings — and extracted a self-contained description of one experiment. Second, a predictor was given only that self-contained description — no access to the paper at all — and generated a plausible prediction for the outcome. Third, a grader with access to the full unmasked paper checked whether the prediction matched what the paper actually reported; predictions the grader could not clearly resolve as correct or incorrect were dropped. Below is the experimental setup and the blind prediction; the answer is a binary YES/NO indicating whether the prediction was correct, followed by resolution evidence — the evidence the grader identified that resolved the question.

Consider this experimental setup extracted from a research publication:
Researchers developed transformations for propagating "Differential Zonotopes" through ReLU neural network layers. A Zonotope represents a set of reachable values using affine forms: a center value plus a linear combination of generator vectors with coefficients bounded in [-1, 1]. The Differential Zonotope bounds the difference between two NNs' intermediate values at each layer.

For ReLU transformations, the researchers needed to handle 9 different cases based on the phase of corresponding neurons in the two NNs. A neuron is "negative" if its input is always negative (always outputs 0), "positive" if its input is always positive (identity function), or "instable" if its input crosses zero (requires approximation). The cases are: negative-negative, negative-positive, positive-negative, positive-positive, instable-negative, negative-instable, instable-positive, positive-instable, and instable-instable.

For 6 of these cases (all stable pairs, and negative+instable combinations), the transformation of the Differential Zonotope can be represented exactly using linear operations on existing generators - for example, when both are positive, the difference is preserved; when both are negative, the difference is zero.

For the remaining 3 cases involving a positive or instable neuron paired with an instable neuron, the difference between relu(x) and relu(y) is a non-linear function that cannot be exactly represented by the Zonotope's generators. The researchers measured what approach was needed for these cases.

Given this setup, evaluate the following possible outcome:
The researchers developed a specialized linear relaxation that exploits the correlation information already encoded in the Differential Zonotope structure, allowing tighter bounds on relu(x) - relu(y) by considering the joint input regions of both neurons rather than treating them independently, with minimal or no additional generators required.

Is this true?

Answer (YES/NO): NO